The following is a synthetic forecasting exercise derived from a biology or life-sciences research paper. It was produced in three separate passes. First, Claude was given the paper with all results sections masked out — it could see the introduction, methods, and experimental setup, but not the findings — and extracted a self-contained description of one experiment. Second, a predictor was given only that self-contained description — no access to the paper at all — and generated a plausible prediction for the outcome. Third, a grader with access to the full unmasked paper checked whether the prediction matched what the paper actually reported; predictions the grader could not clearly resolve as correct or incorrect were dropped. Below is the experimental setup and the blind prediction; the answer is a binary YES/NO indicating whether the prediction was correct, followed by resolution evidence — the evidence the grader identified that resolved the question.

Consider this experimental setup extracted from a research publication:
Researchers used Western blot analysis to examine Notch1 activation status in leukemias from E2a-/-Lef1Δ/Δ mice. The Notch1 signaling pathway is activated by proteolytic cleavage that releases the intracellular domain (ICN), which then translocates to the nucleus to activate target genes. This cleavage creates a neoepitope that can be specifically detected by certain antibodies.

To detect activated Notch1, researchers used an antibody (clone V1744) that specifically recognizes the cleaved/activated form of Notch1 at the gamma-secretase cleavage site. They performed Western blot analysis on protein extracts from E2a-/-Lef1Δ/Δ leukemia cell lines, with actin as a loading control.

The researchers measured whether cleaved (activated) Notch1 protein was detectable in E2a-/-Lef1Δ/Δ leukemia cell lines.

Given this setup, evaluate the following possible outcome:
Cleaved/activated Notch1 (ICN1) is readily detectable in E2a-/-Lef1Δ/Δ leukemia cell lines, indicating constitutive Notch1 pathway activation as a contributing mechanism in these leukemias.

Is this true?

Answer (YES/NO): YES